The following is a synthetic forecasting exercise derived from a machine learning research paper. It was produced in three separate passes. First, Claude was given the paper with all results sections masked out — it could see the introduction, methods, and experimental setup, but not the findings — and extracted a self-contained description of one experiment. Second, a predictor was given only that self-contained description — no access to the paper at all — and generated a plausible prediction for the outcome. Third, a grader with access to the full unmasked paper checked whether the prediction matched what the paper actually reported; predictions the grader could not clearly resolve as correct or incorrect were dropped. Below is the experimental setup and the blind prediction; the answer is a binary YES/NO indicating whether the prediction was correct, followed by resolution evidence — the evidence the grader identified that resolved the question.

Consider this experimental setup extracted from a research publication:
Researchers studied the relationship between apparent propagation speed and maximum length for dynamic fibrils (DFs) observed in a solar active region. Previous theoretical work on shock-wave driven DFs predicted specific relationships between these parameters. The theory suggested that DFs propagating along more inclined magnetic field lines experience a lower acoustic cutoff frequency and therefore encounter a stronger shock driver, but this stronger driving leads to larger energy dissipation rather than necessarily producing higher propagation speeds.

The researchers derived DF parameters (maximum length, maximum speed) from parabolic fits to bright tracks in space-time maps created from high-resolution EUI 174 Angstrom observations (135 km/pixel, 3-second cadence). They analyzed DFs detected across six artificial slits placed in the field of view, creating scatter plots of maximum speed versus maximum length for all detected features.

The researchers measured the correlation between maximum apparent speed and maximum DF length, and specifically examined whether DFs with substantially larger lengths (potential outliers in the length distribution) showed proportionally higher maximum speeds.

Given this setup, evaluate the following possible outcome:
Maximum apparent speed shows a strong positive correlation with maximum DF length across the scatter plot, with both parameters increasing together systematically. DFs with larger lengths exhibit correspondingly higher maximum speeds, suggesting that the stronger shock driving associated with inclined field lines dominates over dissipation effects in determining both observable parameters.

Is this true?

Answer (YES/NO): NO